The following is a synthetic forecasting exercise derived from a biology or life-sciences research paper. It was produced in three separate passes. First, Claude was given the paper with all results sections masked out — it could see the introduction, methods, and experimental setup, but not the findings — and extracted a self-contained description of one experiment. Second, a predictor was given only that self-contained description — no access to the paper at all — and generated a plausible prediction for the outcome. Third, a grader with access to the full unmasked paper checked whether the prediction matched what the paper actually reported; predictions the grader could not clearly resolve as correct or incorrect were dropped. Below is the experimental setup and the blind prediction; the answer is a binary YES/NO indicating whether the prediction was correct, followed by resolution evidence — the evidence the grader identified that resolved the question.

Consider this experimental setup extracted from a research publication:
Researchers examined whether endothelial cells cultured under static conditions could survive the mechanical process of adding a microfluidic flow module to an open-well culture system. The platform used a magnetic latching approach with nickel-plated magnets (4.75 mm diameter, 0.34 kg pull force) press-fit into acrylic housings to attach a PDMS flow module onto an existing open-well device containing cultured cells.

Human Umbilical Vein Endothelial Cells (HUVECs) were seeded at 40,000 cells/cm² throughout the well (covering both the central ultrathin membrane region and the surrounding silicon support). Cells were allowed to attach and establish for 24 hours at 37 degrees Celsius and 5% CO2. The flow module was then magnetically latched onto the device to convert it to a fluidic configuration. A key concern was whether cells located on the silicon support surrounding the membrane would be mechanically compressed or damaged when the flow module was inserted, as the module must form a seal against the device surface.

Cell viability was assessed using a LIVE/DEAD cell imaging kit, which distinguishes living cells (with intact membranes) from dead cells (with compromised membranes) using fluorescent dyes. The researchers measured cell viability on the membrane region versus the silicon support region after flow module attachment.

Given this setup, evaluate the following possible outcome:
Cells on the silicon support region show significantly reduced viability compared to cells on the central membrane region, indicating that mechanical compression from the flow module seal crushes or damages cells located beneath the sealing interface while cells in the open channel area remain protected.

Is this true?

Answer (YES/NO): YES